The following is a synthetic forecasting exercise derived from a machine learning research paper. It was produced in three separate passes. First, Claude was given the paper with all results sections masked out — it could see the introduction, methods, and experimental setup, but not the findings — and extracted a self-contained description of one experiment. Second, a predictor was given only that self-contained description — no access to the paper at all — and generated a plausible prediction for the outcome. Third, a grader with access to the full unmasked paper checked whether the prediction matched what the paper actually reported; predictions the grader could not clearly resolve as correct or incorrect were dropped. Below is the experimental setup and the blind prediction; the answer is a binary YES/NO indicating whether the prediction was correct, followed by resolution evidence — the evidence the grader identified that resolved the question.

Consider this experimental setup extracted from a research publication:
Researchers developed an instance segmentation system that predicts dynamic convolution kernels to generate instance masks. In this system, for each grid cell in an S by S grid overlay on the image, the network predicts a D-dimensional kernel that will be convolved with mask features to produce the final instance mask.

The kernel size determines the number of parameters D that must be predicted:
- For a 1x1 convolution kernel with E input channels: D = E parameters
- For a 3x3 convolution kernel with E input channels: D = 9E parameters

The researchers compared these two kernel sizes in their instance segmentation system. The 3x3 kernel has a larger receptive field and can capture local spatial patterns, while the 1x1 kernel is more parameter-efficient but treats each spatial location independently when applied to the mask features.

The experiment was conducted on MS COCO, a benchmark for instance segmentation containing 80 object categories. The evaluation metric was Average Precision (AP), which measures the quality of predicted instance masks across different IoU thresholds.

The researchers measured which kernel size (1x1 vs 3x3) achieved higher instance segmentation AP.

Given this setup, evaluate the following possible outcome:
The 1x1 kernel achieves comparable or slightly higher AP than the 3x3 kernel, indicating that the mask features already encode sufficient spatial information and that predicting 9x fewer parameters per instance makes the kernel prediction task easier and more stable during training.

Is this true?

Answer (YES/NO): YES